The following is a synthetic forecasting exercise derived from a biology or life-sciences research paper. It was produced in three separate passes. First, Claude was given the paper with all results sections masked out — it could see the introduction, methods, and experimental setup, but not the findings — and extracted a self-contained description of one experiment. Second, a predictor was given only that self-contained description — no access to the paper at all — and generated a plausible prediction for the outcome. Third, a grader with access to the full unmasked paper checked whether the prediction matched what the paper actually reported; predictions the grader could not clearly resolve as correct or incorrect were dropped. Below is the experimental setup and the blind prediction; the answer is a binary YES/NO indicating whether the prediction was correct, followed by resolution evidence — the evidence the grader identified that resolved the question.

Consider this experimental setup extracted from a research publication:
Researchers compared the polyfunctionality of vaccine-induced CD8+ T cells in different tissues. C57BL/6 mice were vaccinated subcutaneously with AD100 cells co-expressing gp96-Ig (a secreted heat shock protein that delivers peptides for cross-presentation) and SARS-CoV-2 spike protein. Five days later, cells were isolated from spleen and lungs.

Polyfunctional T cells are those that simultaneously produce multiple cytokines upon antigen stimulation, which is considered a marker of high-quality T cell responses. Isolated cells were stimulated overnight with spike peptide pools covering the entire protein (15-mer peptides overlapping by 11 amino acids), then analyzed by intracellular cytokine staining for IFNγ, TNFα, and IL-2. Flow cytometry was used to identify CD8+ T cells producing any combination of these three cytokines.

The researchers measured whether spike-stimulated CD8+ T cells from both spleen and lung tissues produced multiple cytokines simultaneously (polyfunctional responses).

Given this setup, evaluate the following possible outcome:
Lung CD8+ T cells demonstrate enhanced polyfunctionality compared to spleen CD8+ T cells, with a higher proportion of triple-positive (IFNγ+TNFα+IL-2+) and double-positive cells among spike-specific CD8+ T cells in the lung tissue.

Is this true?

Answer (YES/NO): NO